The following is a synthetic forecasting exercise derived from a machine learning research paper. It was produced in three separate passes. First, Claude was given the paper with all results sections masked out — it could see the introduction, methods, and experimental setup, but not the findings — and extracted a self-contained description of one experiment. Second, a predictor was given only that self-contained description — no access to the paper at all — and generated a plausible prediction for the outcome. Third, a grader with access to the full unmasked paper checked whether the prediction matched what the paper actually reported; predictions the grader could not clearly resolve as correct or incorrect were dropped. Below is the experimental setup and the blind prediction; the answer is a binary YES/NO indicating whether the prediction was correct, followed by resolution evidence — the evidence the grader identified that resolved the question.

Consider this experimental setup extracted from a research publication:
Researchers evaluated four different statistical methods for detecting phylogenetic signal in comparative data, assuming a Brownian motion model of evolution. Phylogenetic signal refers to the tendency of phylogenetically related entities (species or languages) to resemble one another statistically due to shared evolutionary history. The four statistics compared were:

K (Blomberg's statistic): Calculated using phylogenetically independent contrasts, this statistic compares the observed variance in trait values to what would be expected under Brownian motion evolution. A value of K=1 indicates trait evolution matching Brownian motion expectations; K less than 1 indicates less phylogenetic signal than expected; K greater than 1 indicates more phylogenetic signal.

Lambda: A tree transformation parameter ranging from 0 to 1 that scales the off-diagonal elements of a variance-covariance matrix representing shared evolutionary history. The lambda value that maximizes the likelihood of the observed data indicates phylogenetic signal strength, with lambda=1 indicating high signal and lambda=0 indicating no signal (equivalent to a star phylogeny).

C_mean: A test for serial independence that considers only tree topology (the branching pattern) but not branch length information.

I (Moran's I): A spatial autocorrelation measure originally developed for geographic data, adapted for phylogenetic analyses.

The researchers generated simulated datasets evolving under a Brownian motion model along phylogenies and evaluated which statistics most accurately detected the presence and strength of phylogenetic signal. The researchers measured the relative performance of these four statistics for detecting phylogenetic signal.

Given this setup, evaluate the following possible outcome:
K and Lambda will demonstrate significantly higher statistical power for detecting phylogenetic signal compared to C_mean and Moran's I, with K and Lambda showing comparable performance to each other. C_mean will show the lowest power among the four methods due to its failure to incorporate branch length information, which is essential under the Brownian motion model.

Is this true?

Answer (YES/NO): NO